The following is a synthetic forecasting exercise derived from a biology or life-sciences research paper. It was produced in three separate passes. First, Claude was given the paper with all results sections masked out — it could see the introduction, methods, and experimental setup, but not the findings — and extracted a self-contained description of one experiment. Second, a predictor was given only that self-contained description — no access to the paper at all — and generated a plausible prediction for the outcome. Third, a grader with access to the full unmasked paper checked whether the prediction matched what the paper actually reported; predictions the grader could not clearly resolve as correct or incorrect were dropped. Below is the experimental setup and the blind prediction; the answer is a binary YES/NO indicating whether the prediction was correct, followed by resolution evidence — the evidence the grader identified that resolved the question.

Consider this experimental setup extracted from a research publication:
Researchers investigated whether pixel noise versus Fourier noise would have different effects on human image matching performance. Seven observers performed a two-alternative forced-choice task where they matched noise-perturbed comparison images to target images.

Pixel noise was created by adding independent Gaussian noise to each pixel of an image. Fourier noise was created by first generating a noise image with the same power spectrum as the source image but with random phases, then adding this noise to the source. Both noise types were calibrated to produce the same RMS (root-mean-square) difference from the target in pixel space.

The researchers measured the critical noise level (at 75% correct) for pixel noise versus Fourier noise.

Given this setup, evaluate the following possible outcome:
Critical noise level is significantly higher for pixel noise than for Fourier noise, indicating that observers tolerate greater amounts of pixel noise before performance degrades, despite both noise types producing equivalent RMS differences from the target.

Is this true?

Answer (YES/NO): NO